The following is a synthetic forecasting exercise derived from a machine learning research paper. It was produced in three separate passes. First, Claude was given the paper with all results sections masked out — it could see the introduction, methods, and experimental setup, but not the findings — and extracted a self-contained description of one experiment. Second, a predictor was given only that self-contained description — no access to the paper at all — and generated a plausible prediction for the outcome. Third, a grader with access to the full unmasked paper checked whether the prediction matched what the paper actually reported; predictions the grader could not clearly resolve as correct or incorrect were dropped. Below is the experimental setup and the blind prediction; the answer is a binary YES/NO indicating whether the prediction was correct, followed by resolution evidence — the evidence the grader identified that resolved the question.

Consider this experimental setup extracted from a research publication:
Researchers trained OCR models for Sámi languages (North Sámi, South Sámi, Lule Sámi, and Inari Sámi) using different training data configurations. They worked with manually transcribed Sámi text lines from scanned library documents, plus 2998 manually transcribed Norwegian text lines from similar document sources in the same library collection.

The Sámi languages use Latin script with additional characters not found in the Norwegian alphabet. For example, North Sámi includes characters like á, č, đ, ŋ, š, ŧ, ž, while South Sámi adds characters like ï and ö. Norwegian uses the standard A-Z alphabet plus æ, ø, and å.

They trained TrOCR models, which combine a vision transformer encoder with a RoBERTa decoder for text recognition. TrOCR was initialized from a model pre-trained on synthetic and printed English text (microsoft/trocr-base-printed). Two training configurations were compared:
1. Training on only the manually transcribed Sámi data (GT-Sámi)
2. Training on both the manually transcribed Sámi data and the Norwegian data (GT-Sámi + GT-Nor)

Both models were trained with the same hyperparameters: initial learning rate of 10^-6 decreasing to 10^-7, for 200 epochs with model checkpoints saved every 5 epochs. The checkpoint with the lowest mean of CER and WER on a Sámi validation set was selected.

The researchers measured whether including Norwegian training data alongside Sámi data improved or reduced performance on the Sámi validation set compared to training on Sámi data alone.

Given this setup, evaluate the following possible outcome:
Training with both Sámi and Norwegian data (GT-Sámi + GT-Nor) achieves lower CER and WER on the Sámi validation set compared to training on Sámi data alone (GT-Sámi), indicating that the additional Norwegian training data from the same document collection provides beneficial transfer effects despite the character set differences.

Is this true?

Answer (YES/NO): YES